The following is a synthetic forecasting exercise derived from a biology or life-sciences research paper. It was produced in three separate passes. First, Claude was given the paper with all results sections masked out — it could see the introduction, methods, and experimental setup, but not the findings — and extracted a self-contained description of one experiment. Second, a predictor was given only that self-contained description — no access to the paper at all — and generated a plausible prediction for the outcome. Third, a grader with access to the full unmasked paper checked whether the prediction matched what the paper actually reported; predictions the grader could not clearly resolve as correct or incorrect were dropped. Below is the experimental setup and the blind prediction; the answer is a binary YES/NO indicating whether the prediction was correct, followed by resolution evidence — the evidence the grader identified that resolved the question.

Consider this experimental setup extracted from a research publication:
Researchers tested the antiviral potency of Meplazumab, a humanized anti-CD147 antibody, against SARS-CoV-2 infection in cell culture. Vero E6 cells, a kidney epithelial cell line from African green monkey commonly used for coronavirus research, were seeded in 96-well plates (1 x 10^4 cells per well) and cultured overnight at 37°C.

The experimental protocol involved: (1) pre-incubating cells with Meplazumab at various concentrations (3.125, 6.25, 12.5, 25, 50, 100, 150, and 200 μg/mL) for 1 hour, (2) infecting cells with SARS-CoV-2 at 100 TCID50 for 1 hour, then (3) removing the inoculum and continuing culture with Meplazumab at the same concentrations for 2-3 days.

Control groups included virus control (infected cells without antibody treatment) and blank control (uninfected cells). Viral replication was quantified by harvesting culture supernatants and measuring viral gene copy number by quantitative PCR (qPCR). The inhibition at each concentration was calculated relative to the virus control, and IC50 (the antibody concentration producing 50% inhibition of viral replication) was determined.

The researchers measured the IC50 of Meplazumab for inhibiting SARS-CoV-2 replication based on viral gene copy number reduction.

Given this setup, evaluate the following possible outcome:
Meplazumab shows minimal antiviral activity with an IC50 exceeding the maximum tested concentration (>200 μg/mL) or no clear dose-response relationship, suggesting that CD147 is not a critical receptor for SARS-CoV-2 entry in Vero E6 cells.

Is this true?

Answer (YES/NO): NO